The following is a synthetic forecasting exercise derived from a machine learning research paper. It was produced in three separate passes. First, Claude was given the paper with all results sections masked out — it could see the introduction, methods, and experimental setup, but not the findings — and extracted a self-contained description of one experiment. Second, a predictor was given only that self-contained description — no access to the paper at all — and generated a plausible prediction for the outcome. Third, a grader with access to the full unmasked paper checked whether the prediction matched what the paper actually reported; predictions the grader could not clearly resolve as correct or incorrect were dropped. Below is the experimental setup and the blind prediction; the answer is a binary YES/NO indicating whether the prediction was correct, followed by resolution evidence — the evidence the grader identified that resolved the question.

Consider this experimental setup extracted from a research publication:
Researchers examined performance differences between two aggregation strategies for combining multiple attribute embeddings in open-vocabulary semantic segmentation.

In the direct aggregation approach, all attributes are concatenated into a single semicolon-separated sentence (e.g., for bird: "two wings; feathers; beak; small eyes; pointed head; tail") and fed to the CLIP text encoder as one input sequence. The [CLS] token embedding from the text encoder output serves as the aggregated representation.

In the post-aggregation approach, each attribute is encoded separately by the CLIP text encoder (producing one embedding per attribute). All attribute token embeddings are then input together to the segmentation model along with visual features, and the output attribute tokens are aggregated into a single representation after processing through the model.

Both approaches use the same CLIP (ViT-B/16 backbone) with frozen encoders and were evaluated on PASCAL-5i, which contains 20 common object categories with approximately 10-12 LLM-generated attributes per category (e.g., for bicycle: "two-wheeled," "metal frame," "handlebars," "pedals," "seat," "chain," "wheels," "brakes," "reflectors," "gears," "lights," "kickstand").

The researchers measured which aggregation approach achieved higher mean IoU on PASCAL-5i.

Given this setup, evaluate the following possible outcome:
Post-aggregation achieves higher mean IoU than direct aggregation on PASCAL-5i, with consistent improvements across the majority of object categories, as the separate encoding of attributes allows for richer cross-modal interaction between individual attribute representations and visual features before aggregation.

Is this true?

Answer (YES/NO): YES